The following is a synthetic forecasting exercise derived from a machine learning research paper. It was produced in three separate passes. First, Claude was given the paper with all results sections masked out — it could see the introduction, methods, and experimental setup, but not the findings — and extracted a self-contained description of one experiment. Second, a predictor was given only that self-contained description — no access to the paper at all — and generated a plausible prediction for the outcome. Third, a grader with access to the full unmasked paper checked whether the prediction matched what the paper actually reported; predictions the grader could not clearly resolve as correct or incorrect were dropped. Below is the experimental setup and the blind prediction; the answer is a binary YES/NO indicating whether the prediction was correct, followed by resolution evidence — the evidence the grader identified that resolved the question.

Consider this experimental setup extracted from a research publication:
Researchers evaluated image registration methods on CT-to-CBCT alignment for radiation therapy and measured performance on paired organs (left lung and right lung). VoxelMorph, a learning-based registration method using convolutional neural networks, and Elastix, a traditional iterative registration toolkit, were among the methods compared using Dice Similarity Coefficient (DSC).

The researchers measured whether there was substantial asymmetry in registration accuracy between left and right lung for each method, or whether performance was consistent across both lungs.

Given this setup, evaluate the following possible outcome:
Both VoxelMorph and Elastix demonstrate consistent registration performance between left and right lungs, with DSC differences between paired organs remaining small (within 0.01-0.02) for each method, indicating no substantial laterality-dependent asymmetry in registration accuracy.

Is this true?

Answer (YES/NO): YES